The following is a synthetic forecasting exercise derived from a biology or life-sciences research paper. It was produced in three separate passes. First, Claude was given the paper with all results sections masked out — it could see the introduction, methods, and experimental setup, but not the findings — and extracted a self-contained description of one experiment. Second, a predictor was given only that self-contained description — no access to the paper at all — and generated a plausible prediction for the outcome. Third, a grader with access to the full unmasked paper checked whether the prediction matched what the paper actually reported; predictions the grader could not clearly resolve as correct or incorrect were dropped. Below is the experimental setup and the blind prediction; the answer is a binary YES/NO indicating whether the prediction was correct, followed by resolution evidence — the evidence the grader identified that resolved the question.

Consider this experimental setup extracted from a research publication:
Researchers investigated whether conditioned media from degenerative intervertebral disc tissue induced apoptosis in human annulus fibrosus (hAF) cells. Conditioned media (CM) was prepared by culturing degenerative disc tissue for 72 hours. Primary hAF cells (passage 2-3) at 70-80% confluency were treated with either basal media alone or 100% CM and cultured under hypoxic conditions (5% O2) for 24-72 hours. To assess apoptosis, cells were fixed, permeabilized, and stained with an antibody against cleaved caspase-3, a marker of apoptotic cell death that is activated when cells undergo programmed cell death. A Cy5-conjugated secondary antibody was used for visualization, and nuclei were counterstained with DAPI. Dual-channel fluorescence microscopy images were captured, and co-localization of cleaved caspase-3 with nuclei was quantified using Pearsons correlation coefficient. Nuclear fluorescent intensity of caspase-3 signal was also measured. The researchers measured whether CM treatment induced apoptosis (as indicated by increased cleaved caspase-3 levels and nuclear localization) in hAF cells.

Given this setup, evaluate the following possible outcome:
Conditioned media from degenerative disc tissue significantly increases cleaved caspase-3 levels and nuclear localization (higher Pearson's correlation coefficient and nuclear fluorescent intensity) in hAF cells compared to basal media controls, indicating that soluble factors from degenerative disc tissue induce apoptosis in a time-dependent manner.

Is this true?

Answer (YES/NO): NO